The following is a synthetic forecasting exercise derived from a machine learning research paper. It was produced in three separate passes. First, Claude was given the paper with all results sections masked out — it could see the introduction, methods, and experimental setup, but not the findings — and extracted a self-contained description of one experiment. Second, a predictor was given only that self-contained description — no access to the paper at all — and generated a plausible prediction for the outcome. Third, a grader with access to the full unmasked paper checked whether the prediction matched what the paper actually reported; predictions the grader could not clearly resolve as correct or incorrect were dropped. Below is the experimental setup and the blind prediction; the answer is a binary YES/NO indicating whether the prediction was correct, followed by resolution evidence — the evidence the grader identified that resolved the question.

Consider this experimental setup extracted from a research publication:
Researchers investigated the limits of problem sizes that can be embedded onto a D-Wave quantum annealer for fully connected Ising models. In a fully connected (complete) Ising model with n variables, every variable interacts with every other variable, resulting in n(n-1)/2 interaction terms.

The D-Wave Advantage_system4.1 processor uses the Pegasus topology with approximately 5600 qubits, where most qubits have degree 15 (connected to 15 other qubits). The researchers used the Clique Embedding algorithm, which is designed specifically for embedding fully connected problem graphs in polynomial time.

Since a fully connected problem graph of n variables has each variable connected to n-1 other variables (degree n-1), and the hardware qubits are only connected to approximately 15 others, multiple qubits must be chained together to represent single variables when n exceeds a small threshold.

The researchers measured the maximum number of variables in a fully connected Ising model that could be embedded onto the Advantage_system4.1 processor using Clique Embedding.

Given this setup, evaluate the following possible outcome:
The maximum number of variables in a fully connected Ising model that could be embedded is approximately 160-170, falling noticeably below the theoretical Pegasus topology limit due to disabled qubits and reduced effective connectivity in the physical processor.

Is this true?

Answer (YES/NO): NO